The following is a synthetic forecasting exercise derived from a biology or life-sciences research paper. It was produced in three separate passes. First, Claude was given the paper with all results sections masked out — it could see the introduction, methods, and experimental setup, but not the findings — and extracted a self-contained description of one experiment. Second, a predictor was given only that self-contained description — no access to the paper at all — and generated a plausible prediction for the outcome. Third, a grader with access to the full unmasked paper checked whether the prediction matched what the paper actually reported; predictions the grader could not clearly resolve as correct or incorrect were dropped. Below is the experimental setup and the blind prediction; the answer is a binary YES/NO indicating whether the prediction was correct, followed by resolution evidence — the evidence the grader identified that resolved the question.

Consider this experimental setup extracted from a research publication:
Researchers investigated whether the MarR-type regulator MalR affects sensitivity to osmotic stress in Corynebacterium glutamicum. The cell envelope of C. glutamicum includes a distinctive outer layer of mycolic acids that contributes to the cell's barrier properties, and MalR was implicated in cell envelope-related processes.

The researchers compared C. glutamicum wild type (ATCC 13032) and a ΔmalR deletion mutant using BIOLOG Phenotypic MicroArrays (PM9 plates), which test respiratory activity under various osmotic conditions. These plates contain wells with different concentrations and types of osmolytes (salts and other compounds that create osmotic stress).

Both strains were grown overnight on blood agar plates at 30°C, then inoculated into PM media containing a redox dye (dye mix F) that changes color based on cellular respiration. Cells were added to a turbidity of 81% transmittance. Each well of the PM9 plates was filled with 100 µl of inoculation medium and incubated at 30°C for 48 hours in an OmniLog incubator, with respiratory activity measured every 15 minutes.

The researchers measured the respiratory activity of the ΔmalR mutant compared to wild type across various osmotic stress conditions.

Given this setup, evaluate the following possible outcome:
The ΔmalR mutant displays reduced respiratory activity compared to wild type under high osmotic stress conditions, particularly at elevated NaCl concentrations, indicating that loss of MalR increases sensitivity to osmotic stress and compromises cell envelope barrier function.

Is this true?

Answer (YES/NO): NO